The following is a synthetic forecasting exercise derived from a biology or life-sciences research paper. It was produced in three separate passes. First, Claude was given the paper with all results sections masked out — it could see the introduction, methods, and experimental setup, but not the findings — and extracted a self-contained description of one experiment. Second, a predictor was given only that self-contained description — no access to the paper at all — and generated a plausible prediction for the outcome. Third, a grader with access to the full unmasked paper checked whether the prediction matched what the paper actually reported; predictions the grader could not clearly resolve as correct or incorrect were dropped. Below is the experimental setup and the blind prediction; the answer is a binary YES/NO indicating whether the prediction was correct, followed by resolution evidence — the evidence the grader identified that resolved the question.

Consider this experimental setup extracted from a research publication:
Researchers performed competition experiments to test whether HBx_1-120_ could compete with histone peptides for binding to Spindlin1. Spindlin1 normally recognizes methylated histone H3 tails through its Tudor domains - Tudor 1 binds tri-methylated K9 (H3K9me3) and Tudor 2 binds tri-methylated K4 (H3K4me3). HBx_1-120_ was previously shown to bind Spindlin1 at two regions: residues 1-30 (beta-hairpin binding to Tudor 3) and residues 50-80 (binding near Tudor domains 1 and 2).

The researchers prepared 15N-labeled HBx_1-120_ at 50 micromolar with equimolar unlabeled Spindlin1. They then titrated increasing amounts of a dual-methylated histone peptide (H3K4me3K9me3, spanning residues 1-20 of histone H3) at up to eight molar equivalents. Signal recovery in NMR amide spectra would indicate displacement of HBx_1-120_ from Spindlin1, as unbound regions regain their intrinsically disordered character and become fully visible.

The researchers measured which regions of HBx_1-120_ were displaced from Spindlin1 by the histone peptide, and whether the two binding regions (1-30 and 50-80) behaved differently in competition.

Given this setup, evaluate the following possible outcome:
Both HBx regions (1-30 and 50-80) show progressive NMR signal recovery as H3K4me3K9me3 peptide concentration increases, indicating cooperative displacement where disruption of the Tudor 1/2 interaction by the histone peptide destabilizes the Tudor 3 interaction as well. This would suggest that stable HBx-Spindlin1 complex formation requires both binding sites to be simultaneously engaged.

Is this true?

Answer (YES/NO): NO